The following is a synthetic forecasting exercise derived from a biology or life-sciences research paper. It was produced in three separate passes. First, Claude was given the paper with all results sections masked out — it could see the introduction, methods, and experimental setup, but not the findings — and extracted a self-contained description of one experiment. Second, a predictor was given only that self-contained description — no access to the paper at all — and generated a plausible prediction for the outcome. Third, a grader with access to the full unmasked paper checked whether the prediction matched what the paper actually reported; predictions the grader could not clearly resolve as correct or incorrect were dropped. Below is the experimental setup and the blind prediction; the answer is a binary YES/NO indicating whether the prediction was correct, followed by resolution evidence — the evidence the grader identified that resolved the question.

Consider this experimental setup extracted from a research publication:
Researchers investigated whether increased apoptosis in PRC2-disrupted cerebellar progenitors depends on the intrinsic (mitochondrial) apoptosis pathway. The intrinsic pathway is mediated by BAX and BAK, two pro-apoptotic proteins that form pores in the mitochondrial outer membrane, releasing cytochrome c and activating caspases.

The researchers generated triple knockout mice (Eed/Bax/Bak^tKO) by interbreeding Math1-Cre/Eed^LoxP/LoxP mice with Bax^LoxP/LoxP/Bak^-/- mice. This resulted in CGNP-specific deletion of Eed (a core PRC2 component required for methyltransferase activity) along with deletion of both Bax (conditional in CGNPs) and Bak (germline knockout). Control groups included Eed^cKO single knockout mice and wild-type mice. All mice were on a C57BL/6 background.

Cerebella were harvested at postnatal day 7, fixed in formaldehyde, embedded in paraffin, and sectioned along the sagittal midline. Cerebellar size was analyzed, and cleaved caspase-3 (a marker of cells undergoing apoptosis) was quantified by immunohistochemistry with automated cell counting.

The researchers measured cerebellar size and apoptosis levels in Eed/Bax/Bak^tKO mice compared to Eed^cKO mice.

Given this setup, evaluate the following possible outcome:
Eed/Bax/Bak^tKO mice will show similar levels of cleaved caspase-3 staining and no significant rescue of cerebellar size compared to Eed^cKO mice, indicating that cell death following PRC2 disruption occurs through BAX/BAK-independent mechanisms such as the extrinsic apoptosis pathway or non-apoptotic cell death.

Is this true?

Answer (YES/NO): NO